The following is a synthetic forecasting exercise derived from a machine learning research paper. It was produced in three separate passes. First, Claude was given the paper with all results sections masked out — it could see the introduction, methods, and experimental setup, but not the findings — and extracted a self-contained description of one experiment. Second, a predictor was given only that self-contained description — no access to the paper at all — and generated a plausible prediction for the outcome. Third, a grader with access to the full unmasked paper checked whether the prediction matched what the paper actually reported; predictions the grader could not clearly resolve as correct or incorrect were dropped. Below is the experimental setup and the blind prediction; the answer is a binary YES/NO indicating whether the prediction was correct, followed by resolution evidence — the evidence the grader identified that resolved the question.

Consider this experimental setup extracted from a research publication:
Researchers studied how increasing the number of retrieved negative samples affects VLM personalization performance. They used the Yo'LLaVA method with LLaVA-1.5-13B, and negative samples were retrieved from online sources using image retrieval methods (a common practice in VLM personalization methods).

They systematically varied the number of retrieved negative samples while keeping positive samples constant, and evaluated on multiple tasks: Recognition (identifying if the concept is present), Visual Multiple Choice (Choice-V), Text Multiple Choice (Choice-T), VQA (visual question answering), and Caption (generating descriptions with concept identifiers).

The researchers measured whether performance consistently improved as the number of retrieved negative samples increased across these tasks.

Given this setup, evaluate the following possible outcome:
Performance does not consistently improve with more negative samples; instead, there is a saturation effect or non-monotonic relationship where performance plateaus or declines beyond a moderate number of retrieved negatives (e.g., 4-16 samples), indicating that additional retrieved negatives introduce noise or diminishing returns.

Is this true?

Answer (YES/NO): YES